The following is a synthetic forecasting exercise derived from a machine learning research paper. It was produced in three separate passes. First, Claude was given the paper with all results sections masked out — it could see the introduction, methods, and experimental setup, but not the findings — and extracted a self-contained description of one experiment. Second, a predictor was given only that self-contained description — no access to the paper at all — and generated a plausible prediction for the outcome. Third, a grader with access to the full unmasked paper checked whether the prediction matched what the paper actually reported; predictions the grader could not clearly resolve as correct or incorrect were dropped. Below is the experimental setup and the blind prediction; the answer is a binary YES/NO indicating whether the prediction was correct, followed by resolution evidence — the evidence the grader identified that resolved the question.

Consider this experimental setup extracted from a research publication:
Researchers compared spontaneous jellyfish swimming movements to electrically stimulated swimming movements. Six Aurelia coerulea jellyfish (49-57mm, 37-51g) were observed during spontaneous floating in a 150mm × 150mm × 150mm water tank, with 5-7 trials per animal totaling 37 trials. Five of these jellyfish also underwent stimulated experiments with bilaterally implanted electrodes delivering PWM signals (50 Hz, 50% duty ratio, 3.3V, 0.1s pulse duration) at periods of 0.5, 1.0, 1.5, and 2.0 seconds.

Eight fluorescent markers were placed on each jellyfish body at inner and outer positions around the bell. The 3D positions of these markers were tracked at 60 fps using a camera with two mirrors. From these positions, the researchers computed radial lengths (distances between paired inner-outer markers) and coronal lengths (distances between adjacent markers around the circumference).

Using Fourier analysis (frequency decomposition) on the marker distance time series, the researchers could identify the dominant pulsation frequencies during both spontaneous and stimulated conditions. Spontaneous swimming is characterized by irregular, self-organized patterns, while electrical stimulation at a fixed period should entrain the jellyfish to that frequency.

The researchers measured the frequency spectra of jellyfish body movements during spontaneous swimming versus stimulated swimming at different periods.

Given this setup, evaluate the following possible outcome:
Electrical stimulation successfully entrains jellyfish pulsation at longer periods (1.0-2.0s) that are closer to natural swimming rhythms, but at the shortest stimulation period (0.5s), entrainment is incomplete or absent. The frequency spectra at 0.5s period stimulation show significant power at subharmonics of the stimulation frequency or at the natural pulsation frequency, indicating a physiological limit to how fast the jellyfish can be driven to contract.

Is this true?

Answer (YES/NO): NO